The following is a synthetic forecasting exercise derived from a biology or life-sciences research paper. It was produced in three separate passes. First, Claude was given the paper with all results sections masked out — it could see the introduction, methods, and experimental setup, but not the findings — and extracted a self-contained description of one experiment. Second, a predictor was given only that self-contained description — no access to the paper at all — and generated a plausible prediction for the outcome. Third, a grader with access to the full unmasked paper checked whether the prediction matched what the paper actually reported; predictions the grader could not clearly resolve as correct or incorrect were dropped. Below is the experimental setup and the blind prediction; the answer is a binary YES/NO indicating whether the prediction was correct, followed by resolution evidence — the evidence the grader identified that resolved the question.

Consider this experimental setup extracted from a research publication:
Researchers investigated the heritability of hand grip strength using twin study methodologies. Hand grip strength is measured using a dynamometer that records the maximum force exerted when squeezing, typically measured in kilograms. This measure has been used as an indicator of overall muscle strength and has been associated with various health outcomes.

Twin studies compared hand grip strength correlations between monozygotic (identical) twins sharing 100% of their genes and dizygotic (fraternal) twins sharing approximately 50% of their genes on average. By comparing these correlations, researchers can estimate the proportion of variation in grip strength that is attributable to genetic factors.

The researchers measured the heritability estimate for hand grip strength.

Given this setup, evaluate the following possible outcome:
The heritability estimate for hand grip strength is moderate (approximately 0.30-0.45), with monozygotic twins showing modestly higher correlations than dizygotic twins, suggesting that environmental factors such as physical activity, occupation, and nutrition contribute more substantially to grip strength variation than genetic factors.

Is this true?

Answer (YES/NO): NO